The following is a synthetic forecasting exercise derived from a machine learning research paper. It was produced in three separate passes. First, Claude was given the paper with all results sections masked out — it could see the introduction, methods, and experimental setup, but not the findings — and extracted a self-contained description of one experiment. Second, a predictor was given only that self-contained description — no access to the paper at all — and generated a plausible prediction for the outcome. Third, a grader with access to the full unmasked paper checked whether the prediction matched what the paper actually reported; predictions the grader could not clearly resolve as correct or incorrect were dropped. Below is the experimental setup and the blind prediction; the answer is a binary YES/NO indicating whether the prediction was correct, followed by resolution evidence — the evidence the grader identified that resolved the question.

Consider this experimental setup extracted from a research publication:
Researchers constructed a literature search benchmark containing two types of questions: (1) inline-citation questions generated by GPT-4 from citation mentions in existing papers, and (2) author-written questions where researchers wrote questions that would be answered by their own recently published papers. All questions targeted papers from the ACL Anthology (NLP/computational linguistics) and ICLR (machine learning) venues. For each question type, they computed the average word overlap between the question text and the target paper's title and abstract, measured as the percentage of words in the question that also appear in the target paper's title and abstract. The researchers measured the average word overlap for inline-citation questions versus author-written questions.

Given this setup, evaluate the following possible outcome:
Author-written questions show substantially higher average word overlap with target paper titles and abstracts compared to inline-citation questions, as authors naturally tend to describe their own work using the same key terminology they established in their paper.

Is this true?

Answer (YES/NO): YES